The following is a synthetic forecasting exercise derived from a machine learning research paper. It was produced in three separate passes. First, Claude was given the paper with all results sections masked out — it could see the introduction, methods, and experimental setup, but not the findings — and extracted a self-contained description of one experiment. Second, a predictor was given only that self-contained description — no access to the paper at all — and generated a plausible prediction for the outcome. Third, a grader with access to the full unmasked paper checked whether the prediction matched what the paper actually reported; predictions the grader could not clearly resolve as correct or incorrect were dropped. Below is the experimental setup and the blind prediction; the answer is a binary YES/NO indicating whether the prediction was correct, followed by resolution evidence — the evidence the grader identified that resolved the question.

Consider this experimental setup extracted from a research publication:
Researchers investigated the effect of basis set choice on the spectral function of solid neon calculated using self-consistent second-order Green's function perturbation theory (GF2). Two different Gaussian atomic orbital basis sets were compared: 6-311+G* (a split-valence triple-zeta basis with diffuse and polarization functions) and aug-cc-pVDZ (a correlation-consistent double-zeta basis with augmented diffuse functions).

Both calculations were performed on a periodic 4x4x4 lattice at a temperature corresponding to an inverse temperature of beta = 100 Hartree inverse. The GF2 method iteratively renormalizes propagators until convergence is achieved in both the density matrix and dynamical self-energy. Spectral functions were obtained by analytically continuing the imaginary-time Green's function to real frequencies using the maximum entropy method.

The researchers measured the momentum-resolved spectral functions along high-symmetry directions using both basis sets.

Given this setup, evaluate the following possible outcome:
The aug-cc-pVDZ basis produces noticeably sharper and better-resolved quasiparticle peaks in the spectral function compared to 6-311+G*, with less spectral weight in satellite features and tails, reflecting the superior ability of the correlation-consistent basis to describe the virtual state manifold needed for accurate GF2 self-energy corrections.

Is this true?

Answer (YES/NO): NO